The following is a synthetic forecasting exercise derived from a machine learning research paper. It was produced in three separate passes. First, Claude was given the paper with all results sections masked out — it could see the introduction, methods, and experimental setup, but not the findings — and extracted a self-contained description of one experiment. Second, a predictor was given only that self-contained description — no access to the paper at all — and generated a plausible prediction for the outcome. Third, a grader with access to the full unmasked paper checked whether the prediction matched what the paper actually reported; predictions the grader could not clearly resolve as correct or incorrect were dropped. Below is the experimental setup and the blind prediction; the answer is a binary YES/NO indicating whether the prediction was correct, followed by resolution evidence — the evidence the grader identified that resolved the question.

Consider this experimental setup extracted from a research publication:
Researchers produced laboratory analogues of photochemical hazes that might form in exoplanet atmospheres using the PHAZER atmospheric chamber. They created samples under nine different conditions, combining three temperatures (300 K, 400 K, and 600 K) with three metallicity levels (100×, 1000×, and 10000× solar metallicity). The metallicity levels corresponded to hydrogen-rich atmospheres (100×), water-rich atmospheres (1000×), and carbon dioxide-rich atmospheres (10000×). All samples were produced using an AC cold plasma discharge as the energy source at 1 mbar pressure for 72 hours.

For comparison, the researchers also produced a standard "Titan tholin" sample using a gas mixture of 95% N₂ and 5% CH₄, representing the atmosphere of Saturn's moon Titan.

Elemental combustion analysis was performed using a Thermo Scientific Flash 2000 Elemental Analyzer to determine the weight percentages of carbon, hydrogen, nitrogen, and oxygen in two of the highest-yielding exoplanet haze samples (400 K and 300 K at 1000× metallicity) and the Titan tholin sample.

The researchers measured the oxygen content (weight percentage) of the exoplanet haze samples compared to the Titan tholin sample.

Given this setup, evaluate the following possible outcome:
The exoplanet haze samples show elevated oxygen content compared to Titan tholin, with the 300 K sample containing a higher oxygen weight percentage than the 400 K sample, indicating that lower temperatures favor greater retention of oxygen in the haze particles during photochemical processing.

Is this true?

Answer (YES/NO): NO